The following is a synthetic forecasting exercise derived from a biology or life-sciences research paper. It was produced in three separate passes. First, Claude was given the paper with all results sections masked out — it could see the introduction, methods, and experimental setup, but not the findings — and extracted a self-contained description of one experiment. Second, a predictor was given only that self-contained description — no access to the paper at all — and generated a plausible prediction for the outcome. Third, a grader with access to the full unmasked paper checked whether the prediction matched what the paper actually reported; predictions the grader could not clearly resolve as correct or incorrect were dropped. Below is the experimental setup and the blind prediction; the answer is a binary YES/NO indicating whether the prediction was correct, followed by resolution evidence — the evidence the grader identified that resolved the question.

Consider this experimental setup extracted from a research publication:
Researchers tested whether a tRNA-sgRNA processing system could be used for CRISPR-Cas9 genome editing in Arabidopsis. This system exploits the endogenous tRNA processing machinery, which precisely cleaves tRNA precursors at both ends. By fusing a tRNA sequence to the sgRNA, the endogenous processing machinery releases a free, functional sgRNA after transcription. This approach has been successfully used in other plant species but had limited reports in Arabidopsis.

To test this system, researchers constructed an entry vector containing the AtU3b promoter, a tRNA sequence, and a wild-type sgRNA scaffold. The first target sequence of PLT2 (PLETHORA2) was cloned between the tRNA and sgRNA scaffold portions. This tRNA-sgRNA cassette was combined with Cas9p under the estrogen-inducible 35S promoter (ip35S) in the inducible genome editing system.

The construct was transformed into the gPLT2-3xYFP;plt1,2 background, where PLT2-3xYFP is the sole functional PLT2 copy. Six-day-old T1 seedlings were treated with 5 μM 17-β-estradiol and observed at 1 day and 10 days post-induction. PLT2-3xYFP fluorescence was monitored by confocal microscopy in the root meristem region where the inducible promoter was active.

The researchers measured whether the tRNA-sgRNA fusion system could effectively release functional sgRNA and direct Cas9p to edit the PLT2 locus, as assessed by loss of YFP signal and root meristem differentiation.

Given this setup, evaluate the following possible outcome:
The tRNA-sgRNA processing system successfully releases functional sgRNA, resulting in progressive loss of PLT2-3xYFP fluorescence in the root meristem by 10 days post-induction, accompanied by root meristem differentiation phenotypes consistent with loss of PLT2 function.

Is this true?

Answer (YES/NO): YES